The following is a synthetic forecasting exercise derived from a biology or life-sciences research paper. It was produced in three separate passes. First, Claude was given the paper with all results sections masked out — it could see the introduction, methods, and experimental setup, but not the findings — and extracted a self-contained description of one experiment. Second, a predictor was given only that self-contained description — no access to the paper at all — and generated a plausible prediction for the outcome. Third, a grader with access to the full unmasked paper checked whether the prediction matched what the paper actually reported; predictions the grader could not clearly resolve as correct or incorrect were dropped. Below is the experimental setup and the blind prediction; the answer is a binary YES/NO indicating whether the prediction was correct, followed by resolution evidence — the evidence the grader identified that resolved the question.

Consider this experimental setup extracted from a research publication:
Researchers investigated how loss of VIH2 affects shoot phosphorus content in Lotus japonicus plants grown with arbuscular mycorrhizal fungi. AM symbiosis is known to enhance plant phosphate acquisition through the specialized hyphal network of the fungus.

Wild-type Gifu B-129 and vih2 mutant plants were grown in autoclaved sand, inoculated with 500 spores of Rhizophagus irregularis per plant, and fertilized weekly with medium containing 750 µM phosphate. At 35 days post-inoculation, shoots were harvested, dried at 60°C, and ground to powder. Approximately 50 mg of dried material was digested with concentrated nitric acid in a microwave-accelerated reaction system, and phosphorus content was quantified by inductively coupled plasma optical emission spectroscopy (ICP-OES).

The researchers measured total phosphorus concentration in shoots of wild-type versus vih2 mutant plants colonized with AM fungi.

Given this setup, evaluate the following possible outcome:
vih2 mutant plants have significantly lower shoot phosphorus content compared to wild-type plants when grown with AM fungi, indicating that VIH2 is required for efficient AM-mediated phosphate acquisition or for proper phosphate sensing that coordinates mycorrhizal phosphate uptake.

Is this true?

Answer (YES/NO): NO